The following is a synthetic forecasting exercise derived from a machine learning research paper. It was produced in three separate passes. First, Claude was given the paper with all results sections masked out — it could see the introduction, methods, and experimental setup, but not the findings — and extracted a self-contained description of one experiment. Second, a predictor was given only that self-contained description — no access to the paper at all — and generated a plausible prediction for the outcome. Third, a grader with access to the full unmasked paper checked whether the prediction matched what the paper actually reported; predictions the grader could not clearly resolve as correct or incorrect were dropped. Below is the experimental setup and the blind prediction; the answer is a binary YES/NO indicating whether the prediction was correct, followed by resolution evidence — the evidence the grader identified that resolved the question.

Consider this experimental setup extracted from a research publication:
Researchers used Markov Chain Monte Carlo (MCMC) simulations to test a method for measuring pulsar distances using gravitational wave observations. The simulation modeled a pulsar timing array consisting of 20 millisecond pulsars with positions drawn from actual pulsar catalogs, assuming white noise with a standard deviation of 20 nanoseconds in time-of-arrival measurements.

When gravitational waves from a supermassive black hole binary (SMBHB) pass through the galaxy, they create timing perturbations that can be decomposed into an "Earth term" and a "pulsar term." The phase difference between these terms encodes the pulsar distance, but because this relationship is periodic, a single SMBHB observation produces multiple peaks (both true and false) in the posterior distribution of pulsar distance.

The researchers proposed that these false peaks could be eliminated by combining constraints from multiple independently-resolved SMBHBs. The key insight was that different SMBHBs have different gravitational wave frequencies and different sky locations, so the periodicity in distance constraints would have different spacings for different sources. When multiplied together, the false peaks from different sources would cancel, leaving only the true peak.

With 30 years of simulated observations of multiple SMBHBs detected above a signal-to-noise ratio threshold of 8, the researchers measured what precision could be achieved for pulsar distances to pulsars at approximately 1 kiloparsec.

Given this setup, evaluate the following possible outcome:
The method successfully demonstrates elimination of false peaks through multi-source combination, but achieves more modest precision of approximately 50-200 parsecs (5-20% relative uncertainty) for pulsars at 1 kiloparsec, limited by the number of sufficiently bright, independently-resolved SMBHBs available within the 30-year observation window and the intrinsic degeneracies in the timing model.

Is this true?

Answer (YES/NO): NO